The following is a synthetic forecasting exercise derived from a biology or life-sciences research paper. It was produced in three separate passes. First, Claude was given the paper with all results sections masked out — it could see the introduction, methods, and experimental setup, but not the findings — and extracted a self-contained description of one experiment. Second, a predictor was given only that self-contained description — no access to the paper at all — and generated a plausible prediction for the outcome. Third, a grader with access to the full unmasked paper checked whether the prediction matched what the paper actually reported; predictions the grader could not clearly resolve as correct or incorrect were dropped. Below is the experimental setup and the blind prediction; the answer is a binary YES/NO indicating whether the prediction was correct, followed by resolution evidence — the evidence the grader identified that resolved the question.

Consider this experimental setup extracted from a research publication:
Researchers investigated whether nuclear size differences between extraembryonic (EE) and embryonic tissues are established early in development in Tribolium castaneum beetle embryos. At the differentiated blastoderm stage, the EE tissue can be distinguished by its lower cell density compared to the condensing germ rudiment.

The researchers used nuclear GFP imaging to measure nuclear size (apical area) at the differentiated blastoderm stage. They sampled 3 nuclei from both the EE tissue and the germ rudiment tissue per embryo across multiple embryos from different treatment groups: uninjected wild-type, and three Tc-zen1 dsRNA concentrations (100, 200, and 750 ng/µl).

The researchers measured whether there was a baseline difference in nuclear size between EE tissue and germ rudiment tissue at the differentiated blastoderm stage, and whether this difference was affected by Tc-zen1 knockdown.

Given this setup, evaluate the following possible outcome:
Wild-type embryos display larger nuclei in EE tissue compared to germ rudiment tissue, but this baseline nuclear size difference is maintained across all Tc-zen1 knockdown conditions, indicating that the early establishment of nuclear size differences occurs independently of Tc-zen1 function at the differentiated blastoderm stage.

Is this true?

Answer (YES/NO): YES